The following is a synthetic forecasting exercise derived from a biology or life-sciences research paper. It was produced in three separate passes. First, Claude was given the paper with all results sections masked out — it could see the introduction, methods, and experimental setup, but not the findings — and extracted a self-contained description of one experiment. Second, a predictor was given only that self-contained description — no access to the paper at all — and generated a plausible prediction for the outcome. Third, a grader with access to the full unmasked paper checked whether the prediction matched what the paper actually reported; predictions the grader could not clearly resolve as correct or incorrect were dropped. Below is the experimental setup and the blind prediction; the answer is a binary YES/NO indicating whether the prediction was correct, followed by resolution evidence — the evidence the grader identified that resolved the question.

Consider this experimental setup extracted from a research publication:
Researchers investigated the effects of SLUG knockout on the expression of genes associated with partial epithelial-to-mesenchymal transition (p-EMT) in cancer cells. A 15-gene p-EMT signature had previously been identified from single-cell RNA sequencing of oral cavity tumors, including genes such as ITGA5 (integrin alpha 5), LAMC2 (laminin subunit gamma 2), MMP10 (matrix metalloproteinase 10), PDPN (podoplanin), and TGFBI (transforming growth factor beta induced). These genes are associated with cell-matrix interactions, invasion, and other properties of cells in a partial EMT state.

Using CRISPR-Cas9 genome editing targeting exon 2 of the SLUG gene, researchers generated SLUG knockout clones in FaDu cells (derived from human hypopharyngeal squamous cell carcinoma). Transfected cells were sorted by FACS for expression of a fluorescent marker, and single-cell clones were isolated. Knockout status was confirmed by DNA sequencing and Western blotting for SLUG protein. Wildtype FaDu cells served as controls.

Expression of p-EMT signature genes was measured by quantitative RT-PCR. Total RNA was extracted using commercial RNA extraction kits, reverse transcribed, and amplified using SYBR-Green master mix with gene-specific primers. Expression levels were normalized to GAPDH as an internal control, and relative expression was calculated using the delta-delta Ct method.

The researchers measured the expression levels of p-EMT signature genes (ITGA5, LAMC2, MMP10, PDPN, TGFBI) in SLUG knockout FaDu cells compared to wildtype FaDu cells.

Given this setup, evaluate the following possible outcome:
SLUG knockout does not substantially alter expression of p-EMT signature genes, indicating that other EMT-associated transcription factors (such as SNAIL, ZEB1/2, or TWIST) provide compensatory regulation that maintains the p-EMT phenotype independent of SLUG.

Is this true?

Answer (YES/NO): NO